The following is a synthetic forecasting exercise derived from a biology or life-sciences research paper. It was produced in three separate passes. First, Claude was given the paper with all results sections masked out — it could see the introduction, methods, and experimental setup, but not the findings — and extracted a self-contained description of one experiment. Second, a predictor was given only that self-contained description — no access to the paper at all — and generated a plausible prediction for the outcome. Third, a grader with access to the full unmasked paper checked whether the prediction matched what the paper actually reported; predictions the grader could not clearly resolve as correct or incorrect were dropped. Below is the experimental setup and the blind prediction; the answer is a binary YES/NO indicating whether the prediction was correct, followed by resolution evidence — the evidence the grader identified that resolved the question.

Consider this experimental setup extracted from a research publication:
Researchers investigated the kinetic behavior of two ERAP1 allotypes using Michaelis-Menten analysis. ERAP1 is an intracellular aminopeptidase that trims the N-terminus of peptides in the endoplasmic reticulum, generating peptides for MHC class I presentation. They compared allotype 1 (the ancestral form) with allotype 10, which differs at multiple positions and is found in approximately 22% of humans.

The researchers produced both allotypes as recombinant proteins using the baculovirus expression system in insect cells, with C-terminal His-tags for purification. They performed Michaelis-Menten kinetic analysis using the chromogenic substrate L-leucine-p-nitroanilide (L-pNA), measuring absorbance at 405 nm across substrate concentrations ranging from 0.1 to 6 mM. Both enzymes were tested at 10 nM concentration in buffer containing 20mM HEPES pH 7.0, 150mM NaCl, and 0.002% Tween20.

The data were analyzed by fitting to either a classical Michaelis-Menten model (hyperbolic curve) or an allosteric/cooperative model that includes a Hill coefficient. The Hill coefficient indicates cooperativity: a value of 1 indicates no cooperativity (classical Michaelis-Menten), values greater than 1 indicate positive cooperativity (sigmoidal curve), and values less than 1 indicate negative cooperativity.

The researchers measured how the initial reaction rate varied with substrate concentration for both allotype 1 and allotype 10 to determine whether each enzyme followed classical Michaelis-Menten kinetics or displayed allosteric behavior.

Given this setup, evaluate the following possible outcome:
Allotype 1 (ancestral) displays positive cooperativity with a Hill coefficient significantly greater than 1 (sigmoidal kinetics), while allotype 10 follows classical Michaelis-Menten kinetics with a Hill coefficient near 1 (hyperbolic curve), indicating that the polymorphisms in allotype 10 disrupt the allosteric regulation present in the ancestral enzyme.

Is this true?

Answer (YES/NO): NO